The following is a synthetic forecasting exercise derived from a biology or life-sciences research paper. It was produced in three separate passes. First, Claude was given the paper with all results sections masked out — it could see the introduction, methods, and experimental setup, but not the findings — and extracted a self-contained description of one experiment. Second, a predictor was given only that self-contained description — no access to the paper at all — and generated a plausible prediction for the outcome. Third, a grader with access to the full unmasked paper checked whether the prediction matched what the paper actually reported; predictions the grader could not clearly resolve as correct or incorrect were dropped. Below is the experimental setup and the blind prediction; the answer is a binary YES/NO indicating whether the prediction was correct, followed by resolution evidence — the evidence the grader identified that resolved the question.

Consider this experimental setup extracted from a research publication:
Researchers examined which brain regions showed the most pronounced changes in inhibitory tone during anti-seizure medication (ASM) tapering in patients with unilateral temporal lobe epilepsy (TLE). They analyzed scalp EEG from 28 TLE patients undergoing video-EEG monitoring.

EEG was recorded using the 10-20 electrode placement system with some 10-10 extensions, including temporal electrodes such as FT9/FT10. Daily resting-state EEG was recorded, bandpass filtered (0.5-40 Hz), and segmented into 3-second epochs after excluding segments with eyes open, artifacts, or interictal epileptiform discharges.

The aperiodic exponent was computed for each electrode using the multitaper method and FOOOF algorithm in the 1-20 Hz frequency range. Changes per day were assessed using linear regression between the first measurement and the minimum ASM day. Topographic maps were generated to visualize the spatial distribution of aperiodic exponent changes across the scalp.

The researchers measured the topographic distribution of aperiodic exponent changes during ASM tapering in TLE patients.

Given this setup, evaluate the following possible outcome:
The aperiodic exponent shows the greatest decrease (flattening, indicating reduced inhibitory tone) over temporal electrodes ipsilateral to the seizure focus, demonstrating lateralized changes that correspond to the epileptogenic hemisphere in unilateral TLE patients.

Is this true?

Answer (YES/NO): NO